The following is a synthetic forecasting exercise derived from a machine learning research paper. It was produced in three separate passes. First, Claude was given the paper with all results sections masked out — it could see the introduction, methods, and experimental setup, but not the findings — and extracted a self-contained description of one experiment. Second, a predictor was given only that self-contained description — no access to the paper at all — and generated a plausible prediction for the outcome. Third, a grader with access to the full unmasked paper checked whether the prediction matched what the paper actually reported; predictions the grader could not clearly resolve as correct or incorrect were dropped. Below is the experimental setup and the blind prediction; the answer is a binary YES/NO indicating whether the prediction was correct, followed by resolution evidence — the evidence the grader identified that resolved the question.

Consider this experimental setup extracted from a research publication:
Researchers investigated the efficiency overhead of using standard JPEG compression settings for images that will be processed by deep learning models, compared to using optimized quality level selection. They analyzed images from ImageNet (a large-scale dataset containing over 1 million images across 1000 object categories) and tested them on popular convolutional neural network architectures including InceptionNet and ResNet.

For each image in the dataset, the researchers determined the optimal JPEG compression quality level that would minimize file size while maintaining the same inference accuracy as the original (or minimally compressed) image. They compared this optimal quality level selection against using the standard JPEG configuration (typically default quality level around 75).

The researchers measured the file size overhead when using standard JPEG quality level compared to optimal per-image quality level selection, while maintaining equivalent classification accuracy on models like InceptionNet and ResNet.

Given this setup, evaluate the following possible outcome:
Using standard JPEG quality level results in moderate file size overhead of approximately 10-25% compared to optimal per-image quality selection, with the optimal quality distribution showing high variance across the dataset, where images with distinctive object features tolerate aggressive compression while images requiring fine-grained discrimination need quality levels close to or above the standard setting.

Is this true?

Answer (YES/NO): NO